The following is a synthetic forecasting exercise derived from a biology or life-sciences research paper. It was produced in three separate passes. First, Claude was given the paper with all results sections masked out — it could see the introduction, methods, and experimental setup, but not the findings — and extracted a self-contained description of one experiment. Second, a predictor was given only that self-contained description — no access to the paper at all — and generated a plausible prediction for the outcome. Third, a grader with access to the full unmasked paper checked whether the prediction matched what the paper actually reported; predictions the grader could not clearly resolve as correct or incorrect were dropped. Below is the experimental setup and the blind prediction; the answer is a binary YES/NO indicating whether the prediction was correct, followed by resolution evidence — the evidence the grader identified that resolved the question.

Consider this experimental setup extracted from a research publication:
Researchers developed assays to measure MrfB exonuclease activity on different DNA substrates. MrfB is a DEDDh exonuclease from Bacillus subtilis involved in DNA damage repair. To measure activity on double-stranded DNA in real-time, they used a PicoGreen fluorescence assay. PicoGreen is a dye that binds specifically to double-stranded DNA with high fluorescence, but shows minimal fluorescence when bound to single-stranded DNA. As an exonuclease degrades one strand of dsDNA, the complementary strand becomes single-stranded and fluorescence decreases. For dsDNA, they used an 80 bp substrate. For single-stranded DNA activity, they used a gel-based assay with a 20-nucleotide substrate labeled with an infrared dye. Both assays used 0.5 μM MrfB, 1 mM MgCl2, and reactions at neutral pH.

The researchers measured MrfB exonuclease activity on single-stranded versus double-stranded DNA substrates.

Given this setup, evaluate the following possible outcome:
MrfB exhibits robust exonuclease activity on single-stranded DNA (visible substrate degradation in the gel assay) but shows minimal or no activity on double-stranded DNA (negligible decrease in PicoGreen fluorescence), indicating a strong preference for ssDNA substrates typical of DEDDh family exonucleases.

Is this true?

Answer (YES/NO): NO